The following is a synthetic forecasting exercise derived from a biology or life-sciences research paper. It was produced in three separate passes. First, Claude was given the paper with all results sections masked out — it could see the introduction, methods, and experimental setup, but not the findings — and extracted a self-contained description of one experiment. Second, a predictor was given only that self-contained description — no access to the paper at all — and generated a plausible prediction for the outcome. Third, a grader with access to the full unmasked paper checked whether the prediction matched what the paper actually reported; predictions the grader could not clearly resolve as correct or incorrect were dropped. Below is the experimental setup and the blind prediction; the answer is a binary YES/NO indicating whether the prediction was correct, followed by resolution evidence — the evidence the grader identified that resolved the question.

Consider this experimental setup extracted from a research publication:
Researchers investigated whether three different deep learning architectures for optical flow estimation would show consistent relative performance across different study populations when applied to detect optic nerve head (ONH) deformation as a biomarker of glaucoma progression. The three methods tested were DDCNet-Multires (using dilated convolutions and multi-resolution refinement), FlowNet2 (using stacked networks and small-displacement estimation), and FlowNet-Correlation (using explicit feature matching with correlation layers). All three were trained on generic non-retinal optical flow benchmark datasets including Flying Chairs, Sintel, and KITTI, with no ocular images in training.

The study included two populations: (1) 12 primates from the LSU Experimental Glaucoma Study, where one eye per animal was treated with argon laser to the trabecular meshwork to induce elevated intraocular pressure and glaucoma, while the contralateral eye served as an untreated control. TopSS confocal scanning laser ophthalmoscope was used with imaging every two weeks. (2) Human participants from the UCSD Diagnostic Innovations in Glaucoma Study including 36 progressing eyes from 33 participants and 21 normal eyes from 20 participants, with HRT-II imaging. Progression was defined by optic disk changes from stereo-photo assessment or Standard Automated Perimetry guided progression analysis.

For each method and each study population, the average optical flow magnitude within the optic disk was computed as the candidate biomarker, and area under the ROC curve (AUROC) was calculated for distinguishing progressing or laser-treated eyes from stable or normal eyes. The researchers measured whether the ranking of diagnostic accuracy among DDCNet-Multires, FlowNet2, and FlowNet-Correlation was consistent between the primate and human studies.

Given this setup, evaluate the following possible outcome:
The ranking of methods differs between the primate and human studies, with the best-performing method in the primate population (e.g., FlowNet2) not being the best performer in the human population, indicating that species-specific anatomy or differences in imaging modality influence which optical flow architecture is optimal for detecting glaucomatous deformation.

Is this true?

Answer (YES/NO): NO